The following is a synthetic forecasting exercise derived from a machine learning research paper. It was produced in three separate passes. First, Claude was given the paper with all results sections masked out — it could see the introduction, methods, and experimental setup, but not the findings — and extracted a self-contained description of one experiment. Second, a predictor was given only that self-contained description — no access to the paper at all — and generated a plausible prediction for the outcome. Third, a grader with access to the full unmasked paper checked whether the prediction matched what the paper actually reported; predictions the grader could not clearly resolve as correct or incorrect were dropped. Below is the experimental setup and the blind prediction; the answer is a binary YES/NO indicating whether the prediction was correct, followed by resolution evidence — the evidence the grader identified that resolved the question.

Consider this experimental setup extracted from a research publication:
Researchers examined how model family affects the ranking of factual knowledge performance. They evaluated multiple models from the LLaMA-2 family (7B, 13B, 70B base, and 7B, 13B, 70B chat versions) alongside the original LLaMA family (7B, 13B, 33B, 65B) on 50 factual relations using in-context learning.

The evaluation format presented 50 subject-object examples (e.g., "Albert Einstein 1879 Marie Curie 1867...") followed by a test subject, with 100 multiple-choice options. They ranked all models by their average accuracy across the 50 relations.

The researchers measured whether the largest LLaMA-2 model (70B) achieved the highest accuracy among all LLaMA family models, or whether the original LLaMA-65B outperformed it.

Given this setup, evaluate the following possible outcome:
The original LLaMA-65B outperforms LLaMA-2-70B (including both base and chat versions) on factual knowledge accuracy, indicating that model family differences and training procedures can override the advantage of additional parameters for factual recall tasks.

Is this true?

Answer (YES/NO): NO